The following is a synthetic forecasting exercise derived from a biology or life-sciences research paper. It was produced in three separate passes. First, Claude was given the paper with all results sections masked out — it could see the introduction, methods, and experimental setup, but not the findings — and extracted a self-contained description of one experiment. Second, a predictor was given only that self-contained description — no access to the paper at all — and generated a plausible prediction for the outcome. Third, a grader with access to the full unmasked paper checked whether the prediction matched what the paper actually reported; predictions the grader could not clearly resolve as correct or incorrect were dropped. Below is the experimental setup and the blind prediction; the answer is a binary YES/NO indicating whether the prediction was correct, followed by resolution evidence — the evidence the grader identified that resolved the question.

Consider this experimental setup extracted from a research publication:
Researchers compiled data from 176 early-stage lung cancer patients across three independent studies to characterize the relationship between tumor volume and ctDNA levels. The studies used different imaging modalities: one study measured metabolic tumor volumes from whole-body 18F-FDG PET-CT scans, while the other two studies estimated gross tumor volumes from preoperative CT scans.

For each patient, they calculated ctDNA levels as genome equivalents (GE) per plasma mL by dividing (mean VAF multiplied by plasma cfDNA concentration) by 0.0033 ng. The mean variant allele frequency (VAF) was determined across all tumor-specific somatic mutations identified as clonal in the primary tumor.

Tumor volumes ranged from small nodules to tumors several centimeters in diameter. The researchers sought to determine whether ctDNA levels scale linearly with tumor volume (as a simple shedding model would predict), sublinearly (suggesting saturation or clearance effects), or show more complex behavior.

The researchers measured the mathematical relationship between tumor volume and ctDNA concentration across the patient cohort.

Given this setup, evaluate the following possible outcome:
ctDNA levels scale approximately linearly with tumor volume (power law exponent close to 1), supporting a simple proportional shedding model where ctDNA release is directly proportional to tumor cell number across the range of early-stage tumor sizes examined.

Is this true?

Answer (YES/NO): YES